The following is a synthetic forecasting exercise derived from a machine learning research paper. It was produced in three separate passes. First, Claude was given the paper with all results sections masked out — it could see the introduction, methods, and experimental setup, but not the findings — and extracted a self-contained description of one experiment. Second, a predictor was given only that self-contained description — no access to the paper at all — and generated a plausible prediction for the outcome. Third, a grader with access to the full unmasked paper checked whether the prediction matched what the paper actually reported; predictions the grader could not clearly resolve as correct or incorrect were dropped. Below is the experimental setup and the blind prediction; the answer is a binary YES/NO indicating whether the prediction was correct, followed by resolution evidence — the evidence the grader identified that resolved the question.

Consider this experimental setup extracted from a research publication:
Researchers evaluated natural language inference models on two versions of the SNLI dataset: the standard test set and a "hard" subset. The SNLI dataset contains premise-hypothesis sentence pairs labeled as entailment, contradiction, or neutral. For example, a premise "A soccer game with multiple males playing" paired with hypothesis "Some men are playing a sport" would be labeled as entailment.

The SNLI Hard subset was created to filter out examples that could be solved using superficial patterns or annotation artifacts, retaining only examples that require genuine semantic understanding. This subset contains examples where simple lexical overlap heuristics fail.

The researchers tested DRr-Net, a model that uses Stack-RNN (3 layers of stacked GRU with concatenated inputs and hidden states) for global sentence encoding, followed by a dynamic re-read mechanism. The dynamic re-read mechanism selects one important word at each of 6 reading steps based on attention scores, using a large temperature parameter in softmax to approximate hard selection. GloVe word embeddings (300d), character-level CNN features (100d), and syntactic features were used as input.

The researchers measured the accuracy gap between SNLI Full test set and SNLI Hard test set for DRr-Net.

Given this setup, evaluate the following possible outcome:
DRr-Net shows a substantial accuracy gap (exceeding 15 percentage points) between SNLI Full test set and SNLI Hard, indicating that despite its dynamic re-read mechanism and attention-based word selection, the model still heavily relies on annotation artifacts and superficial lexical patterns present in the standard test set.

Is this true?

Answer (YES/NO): YES